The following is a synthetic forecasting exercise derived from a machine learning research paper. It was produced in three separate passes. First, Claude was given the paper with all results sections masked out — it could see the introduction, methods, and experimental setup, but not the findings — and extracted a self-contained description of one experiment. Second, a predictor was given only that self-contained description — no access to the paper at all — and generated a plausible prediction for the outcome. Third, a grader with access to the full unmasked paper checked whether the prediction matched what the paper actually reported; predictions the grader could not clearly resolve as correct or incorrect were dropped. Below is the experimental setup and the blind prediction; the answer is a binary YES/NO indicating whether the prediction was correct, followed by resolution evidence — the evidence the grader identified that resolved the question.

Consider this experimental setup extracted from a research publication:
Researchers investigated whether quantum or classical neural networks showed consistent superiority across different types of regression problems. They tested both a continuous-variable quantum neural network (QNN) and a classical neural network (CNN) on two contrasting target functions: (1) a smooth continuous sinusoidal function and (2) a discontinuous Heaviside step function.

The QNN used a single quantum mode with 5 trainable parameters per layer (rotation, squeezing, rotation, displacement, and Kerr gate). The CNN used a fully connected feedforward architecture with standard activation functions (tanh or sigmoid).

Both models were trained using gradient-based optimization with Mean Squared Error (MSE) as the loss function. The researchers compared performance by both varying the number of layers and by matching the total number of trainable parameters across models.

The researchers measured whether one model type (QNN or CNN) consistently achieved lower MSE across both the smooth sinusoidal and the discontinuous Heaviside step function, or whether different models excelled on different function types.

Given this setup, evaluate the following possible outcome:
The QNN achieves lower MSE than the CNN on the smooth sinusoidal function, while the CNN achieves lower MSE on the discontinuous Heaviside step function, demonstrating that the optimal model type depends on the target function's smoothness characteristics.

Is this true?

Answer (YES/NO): YES